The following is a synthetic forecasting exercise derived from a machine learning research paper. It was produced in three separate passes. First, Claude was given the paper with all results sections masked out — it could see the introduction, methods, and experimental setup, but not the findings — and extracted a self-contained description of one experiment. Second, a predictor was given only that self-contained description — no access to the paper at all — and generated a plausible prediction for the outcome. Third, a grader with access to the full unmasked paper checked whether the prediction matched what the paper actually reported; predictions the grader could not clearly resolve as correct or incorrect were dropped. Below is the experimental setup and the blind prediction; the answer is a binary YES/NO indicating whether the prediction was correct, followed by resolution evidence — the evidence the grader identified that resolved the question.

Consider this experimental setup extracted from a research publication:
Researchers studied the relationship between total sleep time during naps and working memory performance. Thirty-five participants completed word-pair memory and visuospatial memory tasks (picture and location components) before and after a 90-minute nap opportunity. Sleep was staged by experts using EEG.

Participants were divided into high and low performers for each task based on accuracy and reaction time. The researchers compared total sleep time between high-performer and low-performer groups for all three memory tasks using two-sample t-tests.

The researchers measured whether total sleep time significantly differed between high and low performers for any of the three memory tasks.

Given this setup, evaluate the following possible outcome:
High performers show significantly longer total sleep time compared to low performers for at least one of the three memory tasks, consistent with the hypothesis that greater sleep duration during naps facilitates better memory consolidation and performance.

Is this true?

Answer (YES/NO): NO